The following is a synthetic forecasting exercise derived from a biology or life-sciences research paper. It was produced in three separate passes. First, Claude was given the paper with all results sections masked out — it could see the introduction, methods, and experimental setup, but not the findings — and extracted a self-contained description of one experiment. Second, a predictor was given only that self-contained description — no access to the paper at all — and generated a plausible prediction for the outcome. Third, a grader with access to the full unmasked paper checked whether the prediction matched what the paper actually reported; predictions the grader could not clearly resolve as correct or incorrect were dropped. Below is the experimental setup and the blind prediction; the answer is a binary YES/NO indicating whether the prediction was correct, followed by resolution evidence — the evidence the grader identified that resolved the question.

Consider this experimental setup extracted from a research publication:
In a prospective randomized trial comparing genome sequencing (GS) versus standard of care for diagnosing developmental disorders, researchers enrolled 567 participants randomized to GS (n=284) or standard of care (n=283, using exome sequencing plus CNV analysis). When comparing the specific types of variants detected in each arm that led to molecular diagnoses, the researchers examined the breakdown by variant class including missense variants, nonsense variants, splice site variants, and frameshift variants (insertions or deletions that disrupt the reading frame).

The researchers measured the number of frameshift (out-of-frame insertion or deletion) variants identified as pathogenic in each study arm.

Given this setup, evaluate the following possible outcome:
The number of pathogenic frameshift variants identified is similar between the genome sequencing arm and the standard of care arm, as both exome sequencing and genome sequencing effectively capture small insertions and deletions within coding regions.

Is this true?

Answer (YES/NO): NO